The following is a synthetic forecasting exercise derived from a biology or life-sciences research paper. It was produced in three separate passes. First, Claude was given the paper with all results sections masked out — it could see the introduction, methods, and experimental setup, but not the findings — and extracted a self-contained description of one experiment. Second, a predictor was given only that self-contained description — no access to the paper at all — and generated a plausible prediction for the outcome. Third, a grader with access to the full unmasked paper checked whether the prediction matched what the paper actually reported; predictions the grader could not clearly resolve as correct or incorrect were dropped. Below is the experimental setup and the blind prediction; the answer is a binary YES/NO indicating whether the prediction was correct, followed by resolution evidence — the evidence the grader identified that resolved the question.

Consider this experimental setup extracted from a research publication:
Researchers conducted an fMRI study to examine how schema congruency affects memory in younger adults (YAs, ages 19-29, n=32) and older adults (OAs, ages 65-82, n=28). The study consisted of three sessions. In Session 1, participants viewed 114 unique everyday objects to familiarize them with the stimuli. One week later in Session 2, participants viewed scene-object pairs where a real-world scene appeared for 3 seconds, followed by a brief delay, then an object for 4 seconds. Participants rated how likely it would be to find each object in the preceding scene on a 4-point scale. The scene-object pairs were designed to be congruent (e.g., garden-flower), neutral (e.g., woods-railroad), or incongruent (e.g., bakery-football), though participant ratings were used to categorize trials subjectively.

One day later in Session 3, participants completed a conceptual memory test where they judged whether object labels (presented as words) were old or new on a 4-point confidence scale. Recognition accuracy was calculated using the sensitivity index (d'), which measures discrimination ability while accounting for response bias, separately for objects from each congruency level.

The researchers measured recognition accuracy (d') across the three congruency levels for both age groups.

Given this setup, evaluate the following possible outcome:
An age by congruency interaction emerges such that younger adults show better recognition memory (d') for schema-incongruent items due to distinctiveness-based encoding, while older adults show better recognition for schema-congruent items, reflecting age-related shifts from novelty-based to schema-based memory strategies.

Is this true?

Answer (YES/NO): NO